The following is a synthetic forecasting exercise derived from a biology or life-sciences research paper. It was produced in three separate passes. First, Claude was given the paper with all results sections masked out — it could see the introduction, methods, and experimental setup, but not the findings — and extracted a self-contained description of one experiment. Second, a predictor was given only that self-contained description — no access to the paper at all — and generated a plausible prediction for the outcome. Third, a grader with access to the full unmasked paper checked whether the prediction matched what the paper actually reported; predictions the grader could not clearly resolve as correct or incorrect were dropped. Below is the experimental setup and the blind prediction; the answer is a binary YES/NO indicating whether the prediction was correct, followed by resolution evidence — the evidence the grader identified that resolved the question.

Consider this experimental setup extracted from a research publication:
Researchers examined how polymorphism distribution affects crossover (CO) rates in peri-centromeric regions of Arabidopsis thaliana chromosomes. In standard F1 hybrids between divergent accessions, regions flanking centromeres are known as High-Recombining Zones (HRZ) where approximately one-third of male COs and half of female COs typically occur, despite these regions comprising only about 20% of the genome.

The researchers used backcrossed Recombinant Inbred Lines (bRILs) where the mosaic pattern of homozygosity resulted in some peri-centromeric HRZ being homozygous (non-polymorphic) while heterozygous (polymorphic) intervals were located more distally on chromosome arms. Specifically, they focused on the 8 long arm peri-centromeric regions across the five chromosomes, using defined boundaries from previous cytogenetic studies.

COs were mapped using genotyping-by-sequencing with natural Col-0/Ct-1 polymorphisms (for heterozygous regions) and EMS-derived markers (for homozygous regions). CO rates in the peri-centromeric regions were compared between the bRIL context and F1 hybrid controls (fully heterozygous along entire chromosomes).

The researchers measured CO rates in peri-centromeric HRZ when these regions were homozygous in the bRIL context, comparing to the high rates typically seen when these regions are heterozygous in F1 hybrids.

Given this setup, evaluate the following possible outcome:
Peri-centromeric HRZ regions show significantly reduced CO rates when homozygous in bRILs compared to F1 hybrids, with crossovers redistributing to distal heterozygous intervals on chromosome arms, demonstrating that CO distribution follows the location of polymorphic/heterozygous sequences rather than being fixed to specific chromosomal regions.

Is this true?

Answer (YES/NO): YES